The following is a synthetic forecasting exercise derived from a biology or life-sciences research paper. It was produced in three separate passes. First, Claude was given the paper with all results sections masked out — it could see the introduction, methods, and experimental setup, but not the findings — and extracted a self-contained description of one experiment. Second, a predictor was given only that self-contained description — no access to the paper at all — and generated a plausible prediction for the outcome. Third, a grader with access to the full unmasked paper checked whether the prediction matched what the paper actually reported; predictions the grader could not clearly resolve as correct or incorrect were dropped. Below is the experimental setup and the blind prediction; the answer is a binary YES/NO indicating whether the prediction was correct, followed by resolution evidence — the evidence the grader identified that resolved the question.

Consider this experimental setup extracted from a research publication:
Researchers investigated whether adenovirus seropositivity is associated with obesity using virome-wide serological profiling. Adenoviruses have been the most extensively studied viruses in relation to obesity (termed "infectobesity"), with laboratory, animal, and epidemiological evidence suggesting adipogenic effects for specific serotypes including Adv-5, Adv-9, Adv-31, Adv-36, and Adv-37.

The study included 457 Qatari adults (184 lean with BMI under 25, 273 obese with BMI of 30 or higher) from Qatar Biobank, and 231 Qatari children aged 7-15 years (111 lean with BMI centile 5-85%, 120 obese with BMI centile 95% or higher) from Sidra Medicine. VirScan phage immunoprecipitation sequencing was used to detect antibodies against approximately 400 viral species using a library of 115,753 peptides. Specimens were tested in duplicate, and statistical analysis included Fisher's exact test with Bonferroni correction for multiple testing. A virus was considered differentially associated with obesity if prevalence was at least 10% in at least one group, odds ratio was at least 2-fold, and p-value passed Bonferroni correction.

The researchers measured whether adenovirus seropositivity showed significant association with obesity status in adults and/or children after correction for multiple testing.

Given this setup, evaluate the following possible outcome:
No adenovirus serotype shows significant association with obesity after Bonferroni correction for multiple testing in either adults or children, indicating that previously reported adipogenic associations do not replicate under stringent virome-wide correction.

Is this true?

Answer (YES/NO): YES